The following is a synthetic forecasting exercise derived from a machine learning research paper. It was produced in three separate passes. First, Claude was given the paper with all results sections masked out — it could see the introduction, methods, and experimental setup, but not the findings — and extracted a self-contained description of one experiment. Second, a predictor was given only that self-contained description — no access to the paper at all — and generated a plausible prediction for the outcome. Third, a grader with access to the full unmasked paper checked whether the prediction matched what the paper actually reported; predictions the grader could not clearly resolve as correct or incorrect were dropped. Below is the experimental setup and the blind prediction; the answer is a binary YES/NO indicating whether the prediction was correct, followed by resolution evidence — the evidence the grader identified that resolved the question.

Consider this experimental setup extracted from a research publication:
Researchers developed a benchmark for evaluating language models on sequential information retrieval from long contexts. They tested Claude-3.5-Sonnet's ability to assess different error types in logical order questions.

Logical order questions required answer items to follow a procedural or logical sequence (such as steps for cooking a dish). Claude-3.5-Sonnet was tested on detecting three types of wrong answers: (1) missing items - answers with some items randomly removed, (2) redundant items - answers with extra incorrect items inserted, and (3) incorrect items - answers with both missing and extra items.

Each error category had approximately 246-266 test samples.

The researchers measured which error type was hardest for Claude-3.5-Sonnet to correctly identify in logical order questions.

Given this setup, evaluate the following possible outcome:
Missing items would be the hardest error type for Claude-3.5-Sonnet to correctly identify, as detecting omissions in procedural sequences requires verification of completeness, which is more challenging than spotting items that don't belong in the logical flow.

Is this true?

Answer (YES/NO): NO